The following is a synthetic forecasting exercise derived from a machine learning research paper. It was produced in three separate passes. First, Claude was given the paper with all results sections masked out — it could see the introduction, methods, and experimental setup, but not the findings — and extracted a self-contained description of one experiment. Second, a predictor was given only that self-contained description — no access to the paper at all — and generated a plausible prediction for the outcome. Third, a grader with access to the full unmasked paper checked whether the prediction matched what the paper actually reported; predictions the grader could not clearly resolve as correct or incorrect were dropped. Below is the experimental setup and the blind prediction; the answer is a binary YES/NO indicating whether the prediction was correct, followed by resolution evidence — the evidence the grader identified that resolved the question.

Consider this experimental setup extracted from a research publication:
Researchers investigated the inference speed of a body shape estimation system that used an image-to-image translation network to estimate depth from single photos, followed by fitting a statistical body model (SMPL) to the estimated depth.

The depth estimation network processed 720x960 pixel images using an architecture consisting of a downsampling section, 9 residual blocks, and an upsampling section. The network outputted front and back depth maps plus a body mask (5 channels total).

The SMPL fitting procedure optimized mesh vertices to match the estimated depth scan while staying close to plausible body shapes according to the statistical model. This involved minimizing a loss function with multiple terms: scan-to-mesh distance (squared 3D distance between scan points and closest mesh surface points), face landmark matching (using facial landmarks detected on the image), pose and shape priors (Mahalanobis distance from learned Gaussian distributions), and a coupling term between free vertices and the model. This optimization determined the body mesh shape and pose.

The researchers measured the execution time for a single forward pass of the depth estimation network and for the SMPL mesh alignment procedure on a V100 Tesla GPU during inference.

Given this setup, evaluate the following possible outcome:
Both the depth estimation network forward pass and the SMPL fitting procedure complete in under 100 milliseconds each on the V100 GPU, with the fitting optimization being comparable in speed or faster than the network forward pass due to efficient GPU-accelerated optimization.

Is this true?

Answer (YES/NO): NO